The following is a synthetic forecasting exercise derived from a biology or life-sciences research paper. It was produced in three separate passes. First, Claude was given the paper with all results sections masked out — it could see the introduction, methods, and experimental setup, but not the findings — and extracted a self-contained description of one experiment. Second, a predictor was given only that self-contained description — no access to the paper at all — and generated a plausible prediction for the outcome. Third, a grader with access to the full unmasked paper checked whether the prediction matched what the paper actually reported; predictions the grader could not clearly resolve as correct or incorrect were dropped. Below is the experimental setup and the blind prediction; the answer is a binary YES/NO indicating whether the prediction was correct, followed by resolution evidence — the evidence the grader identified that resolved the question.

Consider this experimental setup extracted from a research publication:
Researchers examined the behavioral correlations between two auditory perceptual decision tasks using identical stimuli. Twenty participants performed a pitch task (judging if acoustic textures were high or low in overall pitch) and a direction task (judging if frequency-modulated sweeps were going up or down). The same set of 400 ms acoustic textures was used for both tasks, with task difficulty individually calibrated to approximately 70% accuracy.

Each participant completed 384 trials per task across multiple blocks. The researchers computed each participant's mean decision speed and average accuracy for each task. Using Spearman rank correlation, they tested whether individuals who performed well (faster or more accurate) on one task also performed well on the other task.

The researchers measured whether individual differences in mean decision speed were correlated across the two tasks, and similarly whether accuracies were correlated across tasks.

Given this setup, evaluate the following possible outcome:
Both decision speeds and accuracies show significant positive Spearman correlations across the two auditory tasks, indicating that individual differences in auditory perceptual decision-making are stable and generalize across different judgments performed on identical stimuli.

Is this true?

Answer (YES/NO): NO